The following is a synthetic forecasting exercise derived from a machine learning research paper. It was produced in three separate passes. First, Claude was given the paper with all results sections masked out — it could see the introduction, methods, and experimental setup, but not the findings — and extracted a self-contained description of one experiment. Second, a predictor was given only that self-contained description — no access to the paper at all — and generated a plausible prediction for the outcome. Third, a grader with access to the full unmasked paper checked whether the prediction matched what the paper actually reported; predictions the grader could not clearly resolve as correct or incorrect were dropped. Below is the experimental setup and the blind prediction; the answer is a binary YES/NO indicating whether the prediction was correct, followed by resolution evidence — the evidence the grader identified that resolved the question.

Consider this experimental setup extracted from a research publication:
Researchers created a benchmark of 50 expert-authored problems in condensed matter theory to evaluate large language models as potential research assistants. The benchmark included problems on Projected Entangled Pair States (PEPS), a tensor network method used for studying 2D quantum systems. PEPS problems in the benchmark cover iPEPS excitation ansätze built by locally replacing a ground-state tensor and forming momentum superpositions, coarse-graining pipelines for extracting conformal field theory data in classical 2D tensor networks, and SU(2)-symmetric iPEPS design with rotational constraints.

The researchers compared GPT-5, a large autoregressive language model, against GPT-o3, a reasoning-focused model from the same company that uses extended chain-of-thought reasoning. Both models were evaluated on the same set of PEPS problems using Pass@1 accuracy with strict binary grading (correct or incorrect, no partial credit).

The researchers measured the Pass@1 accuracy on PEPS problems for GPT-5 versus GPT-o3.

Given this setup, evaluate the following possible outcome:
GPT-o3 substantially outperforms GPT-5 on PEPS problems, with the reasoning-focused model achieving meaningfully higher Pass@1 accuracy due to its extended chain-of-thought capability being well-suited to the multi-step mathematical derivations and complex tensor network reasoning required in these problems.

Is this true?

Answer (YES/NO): NO